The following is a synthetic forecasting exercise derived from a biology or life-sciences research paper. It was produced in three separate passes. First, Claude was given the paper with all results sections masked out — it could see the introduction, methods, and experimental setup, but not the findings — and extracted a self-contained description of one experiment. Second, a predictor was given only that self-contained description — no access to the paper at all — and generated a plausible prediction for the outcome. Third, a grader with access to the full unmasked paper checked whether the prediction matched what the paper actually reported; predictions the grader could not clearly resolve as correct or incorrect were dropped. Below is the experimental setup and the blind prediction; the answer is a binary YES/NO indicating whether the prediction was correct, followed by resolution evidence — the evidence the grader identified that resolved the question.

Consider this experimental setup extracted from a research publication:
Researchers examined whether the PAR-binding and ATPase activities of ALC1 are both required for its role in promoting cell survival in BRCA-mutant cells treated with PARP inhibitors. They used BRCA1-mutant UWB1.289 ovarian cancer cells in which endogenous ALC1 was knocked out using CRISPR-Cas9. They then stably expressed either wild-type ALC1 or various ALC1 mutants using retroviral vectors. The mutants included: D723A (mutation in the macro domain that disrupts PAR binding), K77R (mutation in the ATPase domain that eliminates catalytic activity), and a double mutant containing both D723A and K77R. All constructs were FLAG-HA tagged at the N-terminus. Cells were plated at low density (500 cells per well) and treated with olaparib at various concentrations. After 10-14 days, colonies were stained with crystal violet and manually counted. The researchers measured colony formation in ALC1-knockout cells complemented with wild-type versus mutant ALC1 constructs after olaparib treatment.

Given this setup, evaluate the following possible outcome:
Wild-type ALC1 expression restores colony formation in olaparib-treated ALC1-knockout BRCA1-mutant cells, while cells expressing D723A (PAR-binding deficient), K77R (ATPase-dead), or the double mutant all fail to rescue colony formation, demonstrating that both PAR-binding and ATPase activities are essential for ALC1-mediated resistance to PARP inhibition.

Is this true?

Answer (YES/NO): NO